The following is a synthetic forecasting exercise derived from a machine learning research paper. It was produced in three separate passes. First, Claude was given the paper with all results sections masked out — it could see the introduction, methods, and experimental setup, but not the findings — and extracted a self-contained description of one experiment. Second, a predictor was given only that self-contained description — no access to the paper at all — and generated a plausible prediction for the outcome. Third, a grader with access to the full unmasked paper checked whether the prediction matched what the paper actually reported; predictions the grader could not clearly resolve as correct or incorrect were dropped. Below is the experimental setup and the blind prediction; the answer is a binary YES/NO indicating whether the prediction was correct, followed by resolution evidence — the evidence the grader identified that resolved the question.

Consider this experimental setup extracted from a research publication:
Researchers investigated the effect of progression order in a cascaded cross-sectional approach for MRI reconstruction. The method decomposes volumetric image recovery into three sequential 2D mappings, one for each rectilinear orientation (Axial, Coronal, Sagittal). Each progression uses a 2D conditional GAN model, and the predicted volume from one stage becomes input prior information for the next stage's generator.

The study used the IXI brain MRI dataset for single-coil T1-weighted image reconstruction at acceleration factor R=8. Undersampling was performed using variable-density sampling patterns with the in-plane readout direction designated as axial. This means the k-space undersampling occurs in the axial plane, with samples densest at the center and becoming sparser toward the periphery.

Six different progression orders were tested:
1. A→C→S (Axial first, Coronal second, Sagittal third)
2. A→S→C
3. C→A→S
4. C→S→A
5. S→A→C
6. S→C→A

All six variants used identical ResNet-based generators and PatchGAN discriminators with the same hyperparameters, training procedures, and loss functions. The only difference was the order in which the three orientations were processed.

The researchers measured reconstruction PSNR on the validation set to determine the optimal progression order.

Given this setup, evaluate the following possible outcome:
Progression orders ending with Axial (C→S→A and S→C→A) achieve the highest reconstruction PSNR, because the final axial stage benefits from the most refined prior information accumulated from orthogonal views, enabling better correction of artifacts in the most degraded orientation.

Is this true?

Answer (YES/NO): YES